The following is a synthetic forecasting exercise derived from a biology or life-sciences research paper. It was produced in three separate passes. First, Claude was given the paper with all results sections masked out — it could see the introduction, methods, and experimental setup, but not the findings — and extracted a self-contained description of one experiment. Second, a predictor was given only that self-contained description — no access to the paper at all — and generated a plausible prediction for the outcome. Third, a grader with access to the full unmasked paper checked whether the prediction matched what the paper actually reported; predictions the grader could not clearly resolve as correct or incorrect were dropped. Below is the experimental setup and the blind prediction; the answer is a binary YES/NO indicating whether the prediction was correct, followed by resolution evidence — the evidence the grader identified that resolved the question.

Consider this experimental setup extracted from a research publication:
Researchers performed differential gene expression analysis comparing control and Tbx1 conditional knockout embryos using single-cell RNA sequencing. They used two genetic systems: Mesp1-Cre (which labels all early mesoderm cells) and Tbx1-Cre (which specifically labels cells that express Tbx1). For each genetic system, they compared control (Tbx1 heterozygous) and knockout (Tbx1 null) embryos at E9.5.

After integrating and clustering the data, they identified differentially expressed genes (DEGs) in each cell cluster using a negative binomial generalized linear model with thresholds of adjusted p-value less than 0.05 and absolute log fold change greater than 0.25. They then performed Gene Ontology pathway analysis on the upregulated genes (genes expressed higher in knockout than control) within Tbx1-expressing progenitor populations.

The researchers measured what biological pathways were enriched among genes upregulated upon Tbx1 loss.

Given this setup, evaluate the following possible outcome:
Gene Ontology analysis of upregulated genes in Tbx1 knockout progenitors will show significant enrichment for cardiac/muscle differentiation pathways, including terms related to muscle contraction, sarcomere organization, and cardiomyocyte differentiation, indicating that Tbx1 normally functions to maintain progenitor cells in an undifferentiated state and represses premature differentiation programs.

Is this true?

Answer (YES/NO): NO